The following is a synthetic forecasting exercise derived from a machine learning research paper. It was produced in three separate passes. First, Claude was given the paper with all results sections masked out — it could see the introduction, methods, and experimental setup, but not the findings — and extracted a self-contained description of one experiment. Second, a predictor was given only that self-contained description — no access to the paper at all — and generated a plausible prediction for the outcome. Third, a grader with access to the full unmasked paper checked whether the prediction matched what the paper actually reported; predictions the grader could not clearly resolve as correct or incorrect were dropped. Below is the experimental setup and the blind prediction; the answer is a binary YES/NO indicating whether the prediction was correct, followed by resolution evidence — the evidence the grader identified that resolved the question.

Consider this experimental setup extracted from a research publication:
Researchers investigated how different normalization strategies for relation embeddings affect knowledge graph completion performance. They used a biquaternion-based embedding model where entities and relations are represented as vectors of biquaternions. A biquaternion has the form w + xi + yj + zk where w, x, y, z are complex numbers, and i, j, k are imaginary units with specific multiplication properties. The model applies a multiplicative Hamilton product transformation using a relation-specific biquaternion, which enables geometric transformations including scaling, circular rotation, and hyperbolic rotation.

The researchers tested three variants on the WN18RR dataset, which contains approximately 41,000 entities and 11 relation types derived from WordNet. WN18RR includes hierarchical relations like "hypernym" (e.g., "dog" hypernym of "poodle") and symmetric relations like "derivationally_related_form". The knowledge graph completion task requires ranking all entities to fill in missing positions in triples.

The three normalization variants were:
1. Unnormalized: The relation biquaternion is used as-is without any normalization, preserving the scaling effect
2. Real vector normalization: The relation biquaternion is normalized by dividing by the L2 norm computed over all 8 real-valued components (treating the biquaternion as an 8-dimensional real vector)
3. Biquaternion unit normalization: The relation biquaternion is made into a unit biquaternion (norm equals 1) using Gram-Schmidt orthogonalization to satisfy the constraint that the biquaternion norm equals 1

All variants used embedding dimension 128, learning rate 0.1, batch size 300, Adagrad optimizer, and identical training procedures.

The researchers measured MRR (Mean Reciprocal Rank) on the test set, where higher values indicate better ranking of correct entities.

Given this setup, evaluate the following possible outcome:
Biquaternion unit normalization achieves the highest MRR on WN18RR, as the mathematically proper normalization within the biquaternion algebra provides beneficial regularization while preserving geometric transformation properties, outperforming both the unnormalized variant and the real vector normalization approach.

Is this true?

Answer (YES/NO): NO